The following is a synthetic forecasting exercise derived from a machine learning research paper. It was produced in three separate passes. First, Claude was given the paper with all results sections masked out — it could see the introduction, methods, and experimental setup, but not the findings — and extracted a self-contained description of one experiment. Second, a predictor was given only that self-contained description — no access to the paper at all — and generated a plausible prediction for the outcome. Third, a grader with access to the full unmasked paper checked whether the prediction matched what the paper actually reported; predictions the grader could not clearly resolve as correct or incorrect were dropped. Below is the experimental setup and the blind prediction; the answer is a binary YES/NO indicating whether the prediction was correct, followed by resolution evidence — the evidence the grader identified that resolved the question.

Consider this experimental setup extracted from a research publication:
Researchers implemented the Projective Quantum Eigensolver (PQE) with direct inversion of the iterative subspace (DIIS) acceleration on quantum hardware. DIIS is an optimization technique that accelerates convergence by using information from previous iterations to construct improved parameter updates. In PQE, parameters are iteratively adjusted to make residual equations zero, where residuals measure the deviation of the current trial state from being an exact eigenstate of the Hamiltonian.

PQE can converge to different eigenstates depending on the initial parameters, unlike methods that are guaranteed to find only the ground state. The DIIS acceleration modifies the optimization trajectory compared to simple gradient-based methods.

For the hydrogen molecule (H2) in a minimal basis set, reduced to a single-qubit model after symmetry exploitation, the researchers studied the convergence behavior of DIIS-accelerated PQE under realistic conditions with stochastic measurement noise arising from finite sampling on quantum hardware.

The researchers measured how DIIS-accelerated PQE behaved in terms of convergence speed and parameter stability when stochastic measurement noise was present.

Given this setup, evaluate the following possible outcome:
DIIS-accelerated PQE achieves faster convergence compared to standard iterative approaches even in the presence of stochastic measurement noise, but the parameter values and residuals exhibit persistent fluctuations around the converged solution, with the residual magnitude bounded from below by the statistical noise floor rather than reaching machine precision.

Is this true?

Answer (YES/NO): NO